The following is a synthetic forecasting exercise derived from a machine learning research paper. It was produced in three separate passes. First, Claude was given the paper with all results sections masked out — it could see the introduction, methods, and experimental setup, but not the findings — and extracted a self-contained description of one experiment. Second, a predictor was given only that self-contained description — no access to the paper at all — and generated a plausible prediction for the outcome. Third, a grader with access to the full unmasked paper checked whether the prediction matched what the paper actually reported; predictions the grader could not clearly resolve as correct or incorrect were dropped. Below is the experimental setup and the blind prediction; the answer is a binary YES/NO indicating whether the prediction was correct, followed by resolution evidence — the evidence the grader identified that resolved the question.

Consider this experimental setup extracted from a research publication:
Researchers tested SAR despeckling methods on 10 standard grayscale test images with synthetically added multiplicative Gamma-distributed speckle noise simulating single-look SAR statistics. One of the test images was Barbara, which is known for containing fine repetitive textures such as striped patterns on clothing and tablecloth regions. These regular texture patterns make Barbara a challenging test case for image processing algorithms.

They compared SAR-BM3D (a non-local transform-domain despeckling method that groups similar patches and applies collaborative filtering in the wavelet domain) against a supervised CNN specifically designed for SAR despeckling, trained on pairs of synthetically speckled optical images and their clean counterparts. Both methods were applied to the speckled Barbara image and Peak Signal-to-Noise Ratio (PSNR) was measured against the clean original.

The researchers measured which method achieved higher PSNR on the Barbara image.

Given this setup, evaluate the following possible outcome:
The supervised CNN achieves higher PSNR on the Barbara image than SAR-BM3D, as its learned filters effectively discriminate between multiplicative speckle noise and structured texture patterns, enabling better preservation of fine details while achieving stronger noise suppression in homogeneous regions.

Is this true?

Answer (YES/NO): NO